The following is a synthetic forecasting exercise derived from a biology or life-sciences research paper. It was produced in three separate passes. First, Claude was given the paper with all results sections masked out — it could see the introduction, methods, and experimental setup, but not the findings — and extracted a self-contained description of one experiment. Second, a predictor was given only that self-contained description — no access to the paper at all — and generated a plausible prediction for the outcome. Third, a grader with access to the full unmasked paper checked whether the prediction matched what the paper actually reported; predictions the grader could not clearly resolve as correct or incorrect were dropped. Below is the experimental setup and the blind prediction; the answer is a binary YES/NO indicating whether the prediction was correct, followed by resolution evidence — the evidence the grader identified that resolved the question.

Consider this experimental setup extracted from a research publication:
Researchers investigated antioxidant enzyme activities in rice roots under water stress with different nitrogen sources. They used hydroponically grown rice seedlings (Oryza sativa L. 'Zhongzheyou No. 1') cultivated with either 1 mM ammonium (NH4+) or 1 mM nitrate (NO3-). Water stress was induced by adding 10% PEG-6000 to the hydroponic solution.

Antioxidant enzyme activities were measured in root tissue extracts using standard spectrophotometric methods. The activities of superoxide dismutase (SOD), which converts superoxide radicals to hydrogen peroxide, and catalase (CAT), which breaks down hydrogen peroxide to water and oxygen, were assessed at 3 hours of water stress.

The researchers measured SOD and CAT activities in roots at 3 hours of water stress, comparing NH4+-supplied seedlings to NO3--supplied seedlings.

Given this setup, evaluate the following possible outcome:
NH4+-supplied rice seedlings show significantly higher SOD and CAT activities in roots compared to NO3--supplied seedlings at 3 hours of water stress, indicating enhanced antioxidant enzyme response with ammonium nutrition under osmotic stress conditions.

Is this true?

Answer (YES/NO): YES